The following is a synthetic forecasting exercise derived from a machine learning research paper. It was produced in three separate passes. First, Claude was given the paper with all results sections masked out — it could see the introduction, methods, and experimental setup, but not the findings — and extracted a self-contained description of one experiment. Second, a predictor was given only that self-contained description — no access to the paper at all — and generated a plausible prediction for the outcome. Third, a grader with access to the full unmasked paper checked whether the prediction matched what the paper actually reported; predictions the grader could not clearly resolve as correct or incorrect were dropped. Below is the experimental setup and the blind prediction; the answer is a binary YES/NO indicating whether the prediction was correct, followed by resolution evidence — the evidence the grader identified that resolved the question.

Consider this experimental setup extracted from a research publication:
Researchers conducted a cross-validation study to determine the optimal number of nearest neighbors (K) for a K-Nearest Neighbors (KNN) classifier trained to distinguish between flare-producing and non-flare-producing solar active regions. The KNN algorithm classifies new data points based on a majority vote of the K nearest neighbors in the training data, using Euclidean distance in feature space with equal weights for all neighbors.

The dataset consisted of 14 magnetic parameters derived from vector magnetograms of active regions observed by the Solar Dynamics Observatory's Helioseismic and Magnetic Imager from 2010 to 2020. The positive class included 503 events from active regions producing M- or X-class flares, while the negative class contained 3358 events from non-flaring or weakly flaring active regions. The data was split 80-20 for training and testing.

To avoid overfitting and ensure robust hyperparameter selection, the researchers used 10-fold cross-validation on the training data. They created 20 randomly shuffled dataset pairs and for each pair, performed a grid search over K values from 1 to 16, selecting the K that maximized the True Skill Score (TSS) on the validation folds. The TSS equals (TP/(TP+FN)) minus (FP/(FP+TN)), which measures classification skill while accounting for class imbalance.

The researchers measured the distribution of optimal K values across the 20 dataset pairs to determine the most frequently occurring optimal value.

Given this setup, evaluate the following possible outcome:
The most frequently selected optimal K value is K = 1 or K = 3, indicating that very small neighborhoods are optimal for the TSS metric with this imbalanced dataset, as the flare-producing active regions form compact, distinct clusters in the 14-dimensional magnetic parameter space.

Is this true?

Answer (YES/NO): YES